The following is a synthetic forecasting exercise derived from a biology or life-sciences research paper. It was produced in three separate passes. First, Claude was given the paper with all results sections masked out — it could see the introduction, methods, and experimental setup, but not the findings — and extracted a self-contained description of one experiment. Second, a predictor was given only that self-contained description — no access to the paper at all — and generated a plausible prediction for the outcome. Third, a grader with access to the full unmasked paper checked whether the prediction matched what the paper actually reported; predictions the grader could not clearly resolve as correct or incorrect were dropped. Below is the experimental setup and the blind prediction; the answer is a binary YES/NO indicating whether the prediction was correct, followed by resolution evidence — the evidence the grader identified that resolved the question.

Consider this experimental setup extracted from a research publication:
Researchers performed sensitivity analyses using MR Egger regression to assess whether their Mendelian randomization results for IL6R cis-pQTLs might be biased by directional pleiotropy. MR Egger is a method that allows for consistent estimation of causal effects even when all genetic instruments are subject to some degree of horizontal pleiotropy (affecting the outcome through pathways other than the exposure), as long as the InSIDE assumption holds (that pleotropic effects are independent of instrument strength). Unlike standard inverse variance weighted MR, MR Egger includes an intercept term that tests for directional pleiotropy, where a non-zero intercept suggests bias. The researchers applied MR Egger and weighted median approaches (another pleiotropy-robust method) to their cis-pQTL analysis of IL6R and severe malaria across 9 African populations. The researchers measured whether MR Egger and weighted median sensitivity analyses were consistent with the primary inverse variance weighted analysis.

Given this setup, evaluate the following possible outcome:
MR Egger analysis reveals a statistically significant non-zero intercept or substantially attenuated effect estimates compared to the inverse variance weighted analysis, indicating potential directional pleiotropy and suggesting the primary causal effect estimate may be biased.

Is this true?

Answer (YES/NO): NO